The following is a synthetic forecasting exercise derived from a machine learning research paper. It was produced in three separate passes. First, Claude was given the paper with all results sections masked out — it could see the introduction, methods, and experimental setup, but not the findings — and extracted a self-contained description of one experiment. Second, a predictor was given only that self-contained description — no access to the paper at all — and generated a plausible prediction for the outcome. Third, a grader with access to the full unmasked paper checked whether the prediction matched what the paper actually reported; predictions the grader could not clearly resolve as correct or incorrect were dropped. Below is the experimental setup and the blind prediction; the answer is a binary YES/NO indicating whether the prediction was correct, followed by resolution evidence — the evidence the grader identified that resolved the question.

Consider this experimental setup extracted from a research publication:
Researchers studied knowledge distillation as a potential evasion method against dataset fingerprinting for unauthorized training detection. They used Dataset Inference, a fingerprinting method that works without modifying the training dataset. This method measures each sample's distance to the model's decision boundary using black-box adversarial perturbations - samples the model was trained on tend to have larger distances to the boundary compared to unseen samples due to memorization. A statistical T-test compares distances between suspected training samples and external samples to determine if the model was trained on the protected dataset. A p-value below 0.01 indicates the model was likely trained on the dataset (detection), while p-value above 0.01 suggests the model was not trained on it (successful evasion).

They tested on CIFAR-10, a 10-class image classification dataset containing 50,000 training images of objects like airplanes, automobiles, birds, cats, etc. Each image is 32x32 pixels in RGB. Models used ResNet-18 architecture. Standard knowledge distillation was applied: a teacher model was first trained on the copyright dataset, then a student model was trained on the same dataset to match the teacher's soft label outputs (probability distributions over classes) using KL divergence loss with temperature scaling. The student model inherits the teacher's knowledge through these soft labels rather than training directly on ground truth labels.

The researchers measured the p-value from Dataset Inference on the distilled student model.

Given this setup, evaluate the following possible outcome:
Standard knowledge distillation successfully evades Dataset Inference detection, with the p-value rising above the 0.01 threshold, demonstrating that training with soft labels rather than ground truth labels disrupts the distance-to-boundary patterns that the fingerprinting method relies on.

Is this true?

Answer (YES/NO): NO